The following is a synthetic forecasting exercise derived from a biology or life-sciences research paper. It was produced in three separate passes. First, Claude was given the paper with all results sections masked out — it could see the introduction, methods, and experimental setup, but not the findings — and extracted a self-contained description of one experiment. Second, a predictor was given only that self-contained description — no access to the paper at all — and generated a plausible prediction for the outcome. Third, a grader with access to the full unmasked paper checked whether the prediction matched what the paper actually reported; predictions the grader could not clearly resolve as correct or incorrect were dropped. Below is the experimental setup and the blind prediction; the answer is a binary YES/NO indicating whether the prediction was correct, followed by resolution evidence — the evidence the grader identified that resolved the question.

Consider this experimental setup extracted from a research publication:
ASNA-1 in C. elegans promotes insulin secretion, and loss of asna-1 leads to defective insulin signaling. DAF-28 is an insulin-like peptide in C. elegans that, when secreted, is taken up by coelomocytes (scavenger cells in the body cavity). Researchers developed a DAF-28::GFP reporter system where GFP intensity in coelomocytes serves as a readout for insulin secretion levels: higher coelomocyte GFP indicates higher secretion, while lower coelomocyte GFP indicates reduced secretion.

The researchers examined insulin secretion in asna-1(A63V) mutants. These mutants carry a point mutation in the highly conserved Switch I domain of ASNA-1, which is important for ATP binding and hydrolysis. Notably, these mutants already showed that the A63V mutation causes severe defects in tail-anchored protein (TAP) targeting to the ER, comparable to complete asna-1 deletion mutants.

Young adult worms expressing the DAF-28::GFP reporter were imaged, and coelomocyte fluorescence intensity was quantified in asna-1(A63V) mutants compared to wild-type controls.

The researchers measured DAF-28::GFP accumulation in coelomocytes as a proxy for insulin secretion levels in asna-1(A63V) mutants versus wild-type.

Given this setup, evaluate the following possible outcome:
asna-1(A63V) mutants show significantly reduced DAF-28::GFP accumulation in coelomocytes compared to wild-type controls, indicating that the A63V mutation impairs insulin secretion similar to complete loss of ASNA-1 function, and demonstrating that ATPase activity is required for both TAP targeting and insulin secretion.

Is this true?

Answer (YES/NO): NO